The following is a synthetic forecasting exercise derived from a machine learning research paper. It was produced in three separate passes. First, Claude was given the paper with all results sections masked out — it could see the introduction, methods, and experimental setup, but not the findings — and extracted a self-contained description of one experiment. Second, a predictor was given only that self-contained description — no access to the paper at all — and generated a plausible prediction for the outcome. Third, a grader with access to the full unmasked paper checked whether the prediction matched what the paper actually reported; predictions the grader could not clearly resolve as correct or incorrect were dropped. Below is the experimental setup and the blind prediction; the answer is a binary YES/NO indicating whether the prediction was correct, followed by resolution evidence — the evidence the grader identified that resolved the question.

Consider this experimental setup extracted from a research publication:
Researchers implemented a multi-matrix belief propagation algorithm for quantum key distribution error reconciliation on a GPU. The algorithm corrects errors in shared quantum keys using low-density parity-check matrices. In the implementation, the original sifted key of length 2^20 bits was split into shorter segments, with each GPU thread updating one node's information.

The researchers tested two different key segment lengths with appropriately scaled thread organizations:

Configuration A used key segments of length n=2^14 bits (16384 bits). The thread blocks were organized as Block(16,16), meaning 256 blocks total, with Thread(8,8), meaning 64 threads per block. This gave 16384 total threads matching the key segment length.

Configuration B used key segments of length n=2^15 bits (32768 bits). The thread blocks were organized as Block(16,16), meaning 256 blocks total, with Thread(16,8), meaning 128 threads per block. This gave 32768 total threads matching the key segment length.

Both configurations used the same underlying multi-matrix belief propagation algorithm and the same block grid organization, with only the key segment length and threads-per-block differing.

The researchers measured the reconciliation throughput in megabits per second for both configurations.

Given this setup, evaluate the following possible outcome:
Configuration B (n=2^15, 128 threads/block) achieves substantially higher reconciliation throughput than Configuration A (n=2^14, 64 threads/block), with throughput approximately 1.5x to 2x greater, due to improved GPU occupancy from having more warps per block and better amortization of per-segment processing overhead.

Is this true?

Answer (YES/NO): NO